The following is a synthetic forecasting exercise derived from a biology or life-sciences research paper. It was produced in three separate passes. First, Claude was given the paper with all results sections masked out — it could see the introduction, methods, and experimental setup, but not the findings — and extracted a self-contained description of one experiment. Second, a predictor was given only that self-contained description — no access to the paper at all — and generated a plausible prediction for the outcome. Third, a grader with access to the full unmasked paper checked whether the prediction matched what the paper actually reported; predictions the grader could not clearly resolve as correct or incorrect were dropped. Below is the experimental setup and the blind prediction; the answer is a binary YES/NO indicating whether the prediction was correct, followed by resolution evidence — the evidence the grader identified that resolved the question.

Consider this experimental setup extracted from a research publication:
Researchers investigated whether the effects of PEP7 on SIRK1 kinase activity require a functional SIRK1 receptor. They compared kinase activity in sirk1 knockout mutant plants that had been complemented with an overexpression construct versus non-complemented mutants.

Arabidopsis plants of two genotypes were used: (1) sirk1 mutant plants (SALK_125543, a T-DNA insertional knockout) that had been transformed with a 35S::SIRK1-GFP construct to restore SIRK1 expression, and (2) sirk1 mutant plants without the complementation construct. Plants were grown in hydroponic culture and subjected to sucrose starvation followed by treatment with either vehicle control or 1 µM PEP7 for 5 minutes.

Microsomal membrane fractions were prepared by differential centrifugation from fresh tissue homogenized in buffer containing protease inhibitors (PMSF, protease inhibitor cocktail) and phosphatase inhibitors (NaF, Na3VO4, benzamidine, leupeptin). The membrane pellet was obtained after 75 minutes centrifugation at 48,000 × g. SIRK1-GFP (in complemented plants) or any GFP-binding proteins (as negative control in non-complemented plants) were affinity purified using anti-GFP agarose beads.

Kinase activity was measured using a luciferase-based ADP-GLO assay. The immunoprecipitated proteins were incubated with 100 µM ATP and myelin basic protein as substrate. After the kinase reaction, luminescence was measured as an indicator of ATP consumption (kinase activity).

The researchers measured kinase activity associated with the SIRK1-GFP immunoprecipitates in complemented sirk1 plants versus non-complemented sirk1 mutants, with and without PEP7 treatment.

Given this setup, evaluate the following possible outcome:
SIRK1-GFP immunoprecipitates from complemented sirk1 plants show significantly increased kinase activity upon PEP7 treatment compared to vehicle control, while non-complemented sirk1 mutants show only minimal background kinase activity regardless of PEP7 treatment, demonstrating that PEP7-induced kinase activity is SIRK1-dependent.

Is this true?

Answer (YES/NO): YES